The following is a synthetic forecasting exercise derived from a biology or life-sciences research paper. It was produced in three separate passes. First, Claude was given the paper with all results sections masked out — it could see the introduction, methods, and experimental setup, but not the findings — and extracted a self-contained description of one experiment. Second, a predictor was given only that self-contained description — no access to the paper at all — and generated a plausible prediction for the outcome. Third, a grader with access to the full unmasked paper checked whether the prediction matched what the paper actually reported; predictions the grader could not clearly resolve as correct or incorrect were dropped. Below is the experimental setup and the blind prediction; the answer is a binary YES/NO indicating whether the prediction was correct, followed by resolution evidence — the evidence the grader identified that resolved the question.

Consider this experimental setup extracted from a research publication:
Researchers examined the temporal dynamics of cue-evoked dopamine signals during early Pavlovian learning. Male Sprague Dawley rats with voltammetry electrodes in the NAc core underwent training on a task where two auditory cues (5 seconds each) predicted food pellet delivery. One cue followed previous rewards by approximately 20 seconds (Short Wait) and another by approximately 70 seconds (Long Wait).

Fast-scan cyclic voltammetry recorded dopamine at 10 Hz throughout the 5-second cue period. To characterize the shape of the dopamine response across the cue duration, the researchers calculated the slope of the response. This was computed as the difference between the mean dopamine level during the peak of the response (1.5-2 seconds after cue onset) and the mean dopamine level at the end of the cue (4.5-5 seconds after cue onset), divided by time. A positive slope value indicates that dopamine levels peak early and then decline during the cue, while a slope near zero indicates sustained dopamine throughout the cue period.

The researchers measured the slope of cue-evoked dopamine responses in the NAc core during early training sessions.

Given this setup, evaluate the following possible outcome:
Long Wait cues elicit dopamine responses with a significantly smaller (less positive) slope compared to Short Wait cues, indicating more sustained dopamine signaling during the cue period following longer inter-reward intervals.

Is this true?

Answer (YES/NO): NO